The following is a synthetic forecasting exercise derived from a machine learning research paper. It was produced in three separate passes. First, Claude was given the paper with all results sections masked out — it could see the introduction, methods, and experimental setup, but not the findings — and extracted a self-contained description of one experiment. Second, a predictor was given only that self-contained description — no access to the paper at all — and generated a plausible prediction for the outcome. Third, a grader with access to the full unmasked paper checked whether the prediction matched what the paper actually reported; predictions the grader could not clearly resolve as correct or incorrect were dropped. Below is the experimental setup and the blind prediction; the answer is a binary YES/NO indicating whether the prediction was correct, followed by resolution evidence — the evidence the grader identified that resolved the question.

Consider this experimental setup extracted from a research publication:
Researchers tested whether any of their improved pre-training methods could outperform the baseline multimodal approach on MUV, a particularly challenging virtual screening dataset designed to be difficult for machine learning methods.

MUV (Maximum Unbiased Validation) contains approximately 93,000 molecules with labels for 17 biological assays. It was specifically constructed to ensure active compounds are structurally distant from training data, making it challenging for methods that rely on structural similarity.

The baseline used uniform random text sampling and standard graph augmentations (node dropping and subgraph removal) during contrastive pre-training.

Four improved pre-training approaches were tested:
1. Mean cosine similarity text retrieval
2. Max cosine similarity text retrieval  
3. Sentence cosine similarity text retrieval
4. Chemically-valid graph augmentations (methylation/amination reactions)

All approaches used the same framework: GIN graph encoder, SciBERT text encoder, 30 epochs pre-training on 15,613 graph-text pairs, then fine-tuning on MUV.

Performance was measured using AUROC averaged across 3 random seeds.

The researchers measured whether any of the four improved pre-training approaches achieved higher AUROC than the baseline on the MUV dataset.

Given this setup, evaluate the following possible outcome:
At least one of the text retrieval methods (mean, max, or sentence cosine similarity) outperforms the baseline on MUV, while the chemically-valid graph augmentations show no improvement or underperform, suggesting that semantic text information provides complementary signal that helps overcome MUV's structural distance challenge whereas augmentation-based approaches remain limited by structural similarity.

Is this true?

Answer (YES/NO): NO